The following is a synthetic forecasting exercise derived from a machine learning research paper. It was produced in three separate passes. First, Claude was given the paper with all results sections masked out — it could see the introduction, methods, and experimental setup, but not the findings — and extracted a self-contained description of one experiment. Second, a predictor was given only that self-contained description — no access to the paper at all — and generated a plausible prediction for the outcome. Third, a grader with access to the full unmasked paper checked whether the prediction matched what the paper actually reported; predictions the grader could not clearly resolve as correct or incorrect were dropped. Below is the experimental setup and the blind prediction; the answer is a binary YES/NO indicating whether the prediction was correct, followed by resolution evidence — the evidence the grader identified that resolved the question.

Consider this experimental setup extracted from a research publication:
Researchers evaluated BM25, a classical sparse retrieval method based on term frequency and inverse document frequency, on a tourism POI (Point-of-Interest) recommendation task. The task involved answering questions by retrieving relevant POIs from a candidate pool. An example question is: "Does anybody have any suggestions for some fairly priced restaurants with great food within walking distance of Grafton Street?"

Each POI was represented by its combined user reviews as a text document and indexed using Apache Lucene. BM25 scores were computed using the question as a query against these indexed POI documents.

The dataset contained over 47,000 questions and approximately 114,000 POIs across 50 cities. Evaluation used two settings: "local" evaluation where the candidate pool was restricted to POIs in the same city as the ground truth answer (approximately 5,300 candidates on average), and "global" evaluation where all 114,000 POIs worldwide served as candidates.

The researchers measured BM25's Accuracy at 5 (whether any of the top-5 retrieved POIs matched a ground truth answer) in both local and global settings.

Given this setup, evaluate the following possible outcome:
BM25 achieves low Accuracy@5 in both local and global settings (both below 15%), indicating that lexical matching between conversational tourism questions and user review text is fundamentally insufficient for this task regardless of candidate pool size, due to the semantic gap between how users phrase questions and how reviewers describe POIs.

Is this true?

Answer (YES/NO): YES